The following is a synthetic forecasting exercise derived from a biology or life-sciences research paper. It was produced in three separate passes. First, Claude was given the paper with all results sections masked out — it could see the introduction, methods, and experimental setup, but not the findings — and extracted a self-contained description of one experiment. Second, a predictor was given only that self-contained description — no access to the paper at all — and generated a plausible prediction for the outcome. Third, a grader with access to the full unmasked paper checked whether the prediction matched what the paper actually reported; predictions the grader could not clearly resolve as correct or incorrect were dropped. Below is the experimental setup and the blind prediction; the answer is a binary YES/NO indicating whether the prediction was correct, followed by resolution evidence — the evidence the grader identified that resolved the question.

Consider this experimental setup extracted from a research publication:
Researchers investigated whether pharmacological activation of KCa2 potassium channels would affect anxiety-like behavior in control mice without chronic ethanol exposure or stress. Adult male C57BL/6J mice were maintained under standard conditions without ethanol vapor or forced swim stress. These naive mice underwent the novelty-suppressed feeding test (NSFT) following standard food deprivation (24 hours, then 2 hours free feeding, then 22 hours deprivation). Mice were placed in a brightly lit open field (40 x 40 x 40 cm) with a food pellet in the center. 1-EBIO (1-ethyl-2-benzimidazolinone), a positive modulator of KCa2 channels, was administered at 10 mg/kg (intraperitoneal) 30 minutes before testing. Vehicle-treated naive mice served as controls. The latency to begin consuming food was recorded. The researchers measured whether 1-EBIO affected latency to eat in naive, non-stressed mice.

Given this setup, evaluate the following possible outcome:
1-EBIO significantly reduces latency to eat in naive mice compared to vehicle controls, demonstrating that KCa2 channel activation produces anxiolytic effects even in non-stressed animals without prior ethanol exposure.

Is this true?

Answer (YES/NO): NO